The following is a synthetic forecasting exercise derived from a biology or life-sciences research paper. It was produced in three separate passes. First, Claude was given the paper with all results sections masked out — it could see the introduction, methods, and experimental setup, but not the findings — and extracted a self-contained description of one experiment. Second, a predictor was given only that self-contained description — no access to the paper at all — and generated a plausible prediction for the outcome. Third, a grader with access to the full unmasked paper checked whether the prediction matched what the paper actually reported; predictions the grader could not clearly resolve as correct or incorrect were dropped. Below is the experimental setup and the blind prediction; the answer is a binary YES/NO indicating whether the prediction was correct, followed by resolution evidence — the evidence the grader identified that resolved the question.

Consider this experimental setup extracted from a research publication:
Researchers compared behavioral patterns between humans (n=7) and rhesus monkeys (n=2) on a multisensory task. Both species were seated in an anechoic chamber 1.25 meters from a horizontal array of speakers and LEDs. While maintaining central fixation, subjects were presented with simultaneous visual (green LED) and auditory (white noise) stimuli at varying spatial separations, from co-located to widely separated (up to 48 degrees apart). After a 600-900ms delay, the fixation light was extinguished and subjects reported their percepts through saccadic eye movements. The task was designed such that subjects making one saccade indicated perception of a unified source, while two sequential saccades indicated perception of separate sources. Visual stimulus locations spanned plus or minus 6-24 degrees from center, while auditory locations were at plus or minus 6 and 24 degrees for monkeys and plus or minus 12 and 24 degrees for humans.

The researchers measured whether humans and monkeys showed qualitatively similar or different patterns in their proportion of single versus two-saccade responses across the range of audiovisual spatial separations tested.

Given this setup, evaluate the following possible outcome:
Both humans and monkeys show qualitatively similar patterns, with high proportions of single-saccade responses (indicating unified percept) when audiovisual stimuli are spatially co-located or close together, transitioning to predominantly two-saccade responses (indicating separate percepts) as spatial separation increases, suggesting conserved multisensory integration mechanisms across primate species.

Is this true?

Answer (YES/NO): YES